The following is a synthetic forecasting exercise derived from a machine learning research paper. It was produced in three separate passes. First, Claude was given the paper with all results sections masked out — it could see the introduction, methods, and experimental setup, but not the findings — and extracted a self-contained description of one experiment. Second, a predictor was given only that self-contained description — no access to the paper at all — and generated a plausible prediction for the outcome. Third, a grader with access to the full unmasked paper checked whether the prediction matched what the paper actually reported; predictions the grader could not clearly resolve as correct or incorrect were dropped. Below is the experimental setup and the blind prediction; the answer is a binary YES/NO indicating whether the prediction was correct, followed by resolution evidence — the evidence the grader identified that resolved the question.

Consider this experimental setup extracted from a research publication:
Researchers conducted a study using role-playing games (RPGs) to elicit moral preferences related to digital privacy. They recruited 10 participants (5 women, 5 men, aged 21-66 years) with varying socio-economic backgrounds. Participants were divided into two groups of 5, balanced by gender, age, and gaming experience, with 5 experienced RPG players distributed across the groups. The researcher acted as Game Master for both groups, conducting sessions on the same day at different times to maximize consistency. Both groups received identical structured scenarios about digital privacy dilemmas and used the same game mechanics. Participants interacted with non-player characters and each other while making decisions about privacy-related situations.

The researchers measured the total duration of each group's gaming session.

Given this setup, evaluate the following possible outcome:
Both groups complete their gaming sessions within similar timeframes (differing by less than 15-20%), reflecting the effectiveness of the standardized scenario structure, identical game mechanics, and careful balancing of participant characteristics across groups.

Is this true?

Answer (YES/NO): NO